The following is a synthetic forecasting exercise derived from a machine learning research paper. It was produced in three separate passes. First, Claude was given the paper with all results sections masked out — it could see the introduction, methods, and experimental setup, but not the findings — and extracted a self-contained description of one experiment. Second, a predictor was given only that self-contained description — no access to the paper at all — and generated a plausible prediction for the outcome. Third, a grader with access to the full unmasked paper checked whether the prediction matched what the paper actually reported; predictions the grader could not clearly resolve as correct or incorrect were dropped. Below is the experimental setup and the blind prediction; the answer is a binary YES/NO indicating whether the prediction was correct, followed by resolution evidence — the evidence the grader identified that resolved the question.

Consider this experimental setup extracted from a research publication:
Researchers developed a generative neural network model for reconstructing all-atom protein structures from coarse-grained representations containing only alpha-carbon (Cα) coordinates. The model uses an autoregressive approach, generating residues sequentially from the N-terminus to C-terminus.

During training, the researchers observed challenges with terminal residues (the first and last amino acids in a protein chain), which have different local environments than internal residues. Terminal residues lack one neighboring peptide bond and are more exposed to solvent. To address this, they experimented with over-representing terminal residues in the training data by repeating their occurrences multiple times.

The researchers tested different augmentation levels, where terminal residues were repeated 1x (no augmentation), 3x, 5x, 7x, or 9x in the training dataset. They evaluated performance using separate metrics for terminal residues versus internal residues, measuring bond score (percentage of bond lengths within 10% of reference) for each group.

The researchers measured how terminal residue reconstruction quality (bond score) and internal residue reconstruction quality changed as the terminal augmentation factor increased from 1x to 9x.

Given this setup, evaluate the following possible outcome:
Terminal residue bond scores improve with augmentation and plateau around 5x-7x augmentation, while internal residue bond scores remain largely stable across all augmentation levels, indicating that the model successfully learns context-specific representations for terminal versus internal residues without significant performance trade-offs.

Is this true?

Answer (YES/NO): NO